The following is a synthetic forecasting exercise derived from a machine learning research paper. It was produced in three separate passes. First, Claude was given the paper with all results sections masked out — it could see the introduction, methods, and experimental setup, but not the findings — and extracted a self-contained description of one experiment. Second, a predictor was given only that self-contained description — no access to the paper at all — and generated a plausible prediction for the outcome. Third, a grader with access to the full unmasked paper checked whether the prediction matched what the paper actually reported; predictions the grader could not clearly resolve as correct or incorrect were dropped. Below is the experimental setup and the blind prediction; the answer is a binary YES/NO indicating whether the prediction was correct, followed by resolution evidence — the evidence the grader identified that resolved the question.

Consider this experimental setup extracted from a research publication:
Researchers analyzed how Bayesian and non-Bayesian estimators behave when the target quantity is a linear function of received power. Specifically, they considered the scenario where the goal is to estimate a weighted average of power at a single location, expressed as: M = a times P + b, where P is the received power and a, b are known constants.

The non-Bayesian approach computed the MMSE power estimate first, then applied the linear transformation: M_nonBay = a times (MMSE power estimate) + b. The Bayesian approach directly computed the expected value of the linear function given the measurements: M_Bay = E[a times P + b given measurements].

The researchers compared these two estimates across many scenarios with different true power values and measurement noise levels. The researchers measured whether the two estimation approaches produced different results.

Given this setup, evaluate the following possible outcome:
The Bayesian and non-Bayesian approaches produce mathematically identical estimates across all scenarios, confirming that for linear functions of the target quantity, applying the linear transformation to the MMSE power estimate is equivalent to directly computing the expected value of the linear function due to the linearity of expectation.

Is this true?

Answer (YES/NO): YES